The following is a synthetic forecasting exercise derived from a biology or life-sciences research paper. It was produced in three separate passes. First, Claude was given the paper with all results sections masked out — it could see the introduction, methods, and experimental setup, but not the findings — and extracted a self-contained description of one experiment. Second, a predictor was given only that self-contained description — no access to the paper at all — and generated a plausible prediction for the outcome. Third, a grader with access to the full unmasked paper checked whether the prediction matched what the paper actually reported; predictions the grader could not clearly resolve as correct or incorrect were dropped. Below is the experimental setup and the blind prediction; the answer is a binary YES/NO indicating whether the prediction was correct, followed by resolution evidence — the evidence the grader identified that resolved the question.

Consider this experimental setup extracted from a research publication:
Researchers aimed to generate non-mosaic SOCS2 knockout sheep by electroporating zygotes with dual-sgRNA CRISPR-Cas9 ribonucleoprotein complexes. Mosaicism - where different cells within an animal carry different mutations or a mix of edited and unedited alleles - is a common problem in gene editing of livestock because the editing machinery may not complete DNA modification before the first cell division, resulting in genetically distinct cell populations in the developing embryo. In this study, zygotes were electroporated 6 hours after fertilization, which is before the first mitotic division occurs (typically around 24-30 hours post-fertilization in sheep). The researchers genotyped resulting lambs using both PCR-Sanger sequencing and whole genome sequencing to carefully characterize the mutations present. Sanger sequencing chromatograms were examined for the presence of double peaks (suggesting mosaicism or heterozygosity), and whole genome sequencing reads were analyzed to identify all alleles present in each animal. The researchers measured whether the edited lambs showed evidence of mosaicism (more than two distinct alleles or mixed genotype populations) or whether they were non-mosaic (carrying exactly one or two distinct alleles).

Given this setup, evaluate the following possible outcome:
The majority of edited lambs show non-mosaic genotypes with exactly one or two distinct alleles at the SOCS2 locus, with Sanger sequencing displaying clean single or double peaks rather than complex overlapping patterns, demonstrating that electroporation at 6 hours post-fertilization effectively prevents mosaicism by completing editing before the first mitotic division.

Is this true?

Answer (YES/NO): YES